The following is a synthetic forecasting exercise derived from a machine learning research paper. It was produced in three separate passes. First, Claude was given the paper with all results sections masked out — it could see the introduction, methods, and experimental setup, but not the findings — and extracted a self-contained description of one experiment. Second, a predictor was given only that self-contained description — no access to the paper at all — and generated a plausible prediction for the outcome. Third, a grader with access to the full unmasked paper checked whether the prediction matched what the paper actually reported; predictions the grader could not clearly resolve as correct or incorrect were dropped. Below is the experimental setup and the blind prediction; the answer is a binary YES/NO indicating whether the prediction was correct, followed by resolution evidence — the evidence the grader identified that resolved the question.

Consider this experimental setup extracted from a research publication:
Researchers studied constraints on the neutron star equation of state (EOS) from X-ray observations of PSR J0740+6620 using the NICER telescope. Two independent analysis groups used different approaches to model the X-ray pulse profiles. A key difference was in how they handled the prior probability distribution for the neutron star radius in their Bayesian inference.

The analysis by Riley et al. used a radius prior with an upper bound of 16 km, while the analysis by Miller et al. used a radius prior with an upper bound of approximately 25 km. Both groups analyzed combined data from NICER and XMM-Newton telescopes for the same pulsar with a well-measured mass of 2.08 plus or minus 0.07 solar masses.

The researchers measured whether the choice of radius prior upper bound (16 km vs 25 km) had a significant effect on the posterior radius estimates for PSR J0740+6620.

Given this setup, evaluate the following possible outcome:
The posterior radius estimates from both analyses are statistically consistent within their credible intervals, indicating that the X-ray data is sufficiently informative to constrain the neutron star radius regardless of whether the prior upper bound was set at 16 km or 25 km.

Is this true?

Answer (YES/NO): NO